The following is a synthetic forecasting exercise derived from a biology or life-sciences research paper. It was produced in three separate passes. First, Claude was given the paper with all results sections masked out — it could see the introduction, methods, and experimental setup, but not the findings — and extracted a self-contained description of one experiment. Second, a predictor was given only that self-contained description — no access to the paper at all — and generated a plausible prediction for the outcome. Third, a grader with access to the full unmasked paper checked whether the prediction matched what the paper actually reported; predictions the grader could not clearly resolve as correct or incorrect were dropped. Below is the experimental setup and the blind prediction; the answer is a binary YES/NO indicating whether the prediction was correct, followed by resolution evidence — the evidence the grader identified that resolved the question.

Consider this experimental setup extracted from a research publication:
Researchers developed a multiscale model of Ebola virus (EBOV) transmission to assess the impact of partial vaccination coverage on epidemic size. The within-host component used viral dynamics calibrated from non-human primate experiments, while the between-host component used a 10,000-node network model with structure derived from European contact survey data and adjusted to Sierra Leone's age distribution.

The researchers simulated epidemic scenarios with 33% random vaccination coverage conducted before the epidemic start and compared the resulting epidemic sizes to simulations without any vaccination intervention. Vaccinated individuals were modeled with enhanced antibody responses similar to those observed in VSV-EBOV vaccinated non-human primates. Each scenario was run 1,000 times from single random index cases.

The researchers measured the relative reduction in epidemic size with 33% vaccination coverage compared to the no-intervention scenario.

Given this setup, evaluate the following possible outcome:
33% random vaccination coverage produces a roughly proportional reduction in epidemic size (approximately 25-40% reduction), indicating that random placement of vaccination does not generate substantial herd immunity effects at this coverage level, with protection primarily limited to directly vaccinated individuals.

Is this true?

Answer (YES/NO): NO